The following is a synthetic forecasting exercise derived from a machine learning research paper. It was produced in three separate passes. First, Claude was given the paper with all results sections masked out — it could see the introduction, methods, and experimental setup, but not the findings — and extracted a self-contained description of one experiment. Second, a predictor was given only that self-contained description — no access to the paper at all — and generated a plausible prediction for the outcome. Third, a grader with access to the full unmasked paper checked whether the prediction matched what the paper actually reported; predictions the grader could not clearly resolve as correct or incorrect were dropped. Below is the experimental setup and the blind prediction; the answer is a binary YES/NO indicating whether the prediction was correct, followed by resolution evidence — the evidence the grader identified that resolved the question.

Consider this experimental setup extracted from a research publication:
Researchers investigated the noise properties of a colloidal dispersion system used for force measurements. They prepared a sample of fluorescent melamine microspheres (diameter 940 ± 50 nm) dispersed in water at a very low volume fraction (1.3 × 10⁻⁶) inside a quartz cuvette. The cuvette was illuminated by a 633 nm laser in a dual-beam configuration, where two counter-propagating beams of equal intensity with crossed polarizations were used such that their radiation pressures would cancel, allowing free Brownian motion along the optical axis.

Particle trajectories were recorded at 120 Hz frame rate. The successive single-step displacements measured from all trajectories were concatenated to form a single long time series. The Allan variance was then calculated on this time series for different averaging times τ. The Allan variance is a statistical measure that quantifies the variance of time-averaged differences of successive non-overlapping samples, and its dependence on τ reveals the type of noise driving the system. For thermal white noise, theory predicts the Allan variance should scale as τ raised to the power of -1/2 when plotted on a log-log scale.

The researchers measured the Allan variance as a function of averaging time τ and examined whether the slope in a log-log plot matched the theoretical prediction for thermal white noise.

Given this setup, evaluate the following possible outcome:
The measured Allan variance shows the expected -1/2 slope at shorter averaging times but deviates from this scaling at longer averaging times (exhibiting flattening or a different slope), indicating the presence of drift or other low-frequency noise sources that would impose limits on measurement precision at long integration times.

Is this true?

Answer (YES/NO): NO